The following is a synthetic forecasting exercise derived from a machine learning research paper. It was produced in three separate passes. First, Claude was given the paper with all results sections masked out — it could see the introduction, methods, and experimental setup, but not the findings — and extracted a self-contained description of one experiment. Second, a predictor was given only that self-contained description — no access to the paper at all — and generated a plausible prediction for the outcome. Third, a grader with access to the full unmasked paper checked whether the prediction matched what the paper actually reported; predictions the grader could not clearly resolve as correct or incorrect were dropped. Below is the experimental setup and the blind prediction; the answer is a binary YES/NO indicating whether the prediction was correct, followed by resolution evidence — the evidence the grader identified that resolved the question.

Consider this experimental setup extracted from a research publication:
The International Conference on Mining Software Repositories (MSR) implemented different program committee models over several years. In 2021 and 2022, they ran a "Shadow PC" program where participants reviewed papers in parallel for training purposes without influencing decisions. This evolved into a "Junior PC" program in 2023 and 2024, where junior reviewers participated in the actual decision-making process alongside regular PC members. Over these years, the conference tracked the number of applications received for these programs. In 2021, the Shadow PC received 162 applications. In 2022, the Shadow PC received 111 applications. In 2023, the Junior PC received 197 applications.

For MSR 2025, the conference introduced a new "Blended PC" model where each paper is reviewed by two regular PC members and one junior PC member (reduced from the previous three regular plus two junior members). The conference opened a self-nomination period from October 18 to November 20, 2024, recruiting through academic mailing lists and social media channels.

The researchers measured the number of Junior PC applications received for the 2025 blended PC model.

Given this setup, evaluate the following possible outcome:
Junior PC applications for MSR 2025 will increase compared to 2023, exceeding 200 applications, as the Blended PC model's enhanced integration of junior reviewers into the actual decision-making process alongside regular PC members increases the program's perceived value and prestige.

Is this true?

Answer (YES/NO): YES